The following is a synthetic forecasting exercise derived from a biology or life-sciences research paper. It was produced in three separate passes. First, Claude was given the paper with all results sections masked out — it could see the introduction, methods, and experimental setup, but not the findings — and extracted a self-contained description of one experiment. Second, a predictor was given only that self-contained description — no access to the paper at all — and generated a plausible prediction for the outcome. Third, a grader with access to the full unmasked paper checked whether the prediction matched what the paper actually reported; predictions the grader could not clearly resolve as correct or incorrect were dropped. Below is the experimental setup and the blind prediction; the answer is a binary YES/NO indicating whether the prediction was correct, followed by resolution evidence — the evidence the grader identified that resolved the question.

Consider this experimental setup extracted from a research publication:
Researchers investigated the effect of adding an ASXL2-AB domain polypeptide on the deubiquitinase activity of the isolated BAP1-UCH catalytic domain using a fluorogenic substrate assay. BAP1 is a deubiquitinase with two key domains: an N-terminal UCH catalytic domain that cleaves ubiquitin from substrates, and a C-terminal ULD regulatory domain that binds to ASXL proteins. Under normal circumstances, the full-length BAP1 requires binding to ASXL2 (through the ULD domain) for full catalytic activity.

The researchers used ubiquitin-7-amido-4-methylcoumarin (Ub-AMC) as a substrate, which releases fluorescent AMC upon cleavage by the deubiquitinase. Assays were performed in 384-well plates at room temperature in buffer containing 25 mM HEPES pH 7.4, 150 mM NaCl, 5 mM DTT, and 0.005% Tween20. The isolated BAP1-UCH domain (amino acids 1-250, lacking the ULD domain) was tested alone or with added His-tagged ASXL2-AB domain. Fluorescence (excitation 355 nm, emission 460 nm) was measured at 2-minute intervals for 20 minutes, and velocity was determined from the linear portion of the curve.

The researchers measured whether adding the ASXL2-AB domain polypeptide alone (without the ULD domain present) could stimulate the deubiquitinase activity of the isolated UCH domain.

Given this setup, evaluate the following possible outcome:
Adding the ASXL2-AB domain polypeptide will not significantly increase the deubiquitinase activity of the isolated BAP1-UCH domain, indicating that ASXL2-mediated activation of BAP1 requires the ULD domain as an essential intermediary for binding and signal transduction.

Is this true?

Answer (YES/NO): YES